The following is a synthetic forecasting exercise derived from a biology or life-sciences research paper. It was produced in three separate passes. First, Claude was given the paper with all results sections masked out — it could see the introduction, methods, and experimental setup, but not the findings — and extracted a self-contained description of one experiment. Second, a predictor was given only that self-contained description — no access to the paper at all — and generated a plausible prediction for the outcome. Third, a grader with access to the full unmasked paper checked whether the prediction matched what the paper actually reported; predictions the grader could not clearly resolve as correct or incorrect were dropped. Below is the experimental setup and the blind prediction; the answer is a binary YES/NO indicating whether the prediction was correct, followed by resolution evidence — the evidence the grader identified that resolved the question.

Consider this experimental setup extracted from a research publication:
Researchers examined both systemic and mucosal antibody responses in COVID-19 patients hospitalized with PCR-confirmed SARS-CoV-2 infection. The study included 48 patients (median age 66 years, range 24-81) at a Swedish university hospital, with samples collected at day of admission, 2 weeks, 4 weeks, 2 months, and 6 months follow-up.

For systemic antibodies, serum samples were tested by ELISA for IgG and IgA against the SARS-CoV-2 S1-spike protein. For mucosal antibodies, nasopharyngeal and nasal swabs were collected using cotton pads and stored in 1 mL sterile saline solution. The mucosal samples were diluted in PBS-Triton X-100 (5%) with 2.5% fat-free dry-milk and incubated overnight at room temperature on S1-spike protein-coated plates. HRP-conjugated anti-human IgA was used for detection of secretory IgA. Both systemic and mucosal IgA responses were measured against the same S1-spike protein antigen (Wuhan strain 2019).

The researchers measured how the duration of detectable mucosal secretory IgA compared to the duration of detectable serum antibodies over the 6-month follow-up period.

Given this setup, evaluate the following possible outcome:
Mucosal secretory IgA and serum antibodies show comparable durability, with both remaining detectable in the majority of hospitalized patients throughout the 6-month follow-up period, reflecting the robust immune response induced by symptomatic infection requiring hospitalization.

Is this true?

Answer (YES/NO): NO